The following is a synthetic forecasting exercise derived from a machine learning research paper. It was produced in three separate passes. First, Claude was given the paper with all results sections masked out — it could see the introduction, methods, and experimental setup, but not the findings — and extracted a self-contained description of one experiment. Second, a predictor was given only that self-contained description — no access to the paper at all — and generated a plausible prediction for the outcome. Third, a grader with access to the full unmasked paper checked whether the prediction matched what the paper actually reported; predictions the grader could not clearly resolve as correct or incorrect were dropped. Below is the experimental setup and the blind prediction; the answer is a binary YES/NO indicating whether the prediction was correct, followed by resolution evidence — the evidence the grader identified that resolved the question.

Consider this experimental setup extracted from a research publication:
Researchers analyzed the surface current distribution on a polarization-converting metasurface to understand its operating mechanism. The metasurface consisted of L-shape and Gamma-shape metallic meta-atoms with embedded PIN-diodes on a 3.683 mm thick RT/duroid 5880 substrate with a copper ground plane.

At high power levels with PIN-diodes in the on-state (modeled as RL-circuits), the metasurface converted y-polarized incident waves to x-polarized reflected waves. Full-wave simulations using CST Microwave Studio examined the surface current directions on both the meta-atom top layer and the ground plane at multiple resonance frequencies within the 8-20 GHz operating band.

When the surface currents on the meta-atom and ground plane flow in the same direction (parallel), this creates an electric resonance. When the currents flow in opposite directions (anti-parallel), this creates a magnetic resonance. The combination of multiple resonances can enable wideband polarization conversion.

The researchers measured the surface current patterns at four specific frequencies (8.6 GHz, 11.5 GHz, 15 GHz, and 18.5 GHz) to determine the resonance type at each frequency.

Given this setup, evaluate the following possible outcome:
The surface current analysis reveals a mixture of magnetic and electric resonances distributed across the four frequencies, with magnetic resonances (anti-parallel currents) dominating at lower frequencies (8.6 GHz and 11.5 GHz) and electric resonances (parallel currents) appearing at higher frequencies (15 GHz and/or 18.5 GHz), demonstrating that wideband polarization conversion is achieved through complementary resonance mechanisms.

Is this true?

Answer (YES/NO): NO